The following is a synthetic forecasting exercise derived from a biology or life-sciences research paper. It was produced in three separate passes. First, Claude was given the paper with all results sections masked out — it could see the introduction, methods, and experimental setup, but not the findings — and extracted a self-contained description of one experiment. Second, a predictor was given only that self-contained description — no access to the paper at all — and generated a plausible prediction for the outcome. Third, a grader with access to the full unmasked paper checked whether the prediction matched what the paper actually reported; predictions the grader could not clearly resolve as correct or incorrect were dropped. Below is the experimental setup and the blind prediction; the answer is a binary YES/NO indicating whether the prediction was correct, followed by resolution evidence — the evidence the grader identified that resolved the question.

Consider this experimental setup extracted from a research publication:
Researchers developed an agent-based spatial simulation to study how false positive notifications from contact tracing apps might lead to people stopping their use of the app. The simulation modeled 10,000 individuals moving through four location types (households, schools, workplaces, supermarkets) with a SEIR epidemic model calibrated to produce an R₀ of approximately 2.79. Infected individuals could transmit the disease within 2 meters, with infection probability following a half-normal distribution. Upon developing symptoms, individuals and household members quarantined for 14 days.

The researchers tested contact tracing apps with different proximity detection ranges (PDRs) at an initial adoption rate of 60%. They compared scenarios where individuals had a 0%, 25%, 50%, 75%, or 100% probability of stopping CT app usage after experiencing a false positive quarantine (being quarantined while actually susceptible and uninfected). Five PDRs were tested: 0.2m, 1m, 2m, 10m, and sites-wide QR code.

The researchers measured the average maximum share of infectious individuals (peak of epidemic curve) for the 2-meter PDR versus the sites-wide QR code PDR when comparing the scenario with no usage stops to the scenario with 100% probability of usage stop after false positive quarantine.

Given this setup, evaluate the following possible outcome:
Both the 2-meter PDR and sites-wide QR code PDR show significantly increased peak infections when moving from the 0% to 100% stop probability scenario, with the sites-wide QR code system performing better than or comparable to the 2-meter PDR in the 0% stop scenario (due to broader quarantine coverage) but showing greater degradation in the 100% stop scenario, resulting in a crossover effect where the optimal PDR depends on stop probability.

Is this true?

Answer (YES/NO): NO